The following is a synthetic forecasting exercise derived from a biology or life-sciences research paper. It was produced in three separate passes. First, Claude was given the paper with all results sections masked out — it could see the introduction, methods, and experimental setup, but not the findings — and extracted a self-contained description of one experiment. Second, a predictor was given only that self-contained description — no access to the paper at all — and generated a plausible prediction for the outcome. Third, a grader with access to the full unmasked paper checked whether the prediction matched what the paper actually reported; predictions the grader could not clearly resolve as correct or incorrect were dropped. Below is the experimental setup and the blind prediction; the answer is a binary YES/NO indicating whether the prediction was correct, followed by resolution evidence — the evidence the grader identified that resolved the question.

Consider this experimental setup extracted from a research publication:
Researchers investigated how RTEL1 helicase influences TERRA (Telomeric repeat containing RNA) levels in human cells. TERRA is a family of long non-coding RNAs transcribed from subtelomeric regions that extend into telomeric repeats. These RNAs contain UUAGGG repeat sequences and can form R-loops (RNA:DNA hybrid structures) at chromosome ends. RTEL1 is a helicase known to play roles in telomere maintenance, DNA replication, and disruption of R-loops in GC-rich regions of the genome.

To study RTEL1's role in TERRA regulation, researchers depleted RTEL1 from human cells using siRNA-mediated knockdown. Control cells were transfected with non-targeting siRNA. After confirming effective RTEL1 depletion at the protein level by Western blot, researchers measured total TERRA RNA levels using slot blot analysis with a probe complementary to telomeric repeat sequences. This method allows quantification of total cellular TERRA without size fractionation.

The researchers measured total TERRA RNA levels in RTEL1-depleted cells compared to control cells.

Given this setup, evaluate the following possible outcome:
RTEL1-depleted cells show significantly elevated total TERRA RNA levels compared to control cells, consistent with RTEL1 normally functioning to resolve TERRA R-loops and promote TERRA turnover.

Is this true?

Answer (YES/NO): YES